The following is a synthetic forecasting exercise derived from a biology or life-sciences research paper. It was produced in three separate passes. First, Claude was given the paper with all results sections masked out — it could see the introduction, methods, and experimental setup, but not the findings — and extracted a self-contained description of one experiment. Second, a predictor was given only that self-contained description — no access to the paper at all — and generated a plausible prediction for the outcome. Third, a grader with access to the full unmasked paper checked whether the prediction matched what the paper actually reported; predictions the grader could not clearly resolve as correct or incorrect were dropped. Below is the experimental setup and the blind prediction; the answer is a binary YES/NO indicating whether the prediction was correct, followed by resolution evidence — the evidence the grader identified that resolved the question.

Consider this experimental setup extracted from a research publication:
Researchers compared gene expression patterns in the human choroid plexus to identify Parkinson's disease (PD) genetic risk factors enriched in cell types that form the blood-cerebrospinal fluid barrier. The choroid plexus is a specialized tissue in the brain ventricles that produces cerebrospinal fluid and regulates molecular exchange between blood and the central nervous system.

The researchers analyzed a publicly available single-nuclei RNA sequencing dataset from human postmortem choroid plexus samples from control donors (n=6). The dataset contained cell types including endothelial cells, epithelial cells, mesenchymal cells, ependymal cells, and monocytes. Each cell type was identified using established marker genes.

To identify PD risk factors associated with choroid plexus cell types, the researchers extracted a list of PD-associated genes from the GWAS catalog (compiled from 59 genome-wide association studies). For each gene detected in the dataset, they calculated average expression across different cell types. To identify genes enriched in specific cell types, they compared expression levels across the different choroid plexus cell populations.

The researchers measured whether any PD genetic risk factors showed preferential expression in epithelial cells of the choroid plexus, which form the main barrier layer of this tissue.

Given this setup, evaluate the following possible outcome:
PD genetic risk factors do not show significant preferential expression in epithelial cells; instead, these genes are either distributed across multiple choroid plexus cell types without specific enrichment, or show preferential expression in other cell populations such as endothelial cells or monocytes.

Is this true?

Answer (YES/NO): NO